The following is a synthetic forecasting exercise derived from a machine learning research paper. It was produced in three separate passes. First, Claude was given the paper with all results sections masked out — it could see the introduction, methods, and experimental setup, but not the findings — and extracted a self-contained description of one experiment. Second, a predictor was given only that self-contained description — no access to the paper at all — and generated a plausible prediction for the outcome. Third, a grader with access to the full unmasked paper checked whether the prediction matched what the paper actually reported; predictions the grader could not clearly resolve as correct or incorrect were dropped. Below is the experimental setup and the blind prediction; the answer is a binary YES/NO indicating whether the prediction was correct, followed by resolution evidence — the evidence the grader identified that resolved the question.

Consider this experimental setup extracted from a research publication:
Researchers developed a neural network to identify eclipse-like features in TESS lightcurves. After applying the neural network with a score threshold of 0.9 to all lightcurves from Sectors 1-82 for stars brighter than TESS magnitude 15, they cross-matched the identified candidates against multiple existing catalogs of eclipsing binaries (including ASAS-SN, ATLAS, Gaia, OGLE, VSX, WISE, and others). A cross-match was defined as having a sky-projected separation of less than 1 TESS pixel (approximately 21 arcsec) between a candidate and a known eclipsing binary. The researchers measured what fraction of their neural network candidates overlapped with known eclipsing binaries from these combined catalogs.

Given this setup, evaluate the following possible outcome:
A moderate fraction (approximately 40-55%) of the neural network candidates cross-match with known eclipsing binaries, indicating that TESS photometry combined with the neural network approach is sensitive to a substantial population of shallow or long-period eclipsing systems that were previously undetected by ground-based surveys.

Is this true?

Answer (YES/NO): NO